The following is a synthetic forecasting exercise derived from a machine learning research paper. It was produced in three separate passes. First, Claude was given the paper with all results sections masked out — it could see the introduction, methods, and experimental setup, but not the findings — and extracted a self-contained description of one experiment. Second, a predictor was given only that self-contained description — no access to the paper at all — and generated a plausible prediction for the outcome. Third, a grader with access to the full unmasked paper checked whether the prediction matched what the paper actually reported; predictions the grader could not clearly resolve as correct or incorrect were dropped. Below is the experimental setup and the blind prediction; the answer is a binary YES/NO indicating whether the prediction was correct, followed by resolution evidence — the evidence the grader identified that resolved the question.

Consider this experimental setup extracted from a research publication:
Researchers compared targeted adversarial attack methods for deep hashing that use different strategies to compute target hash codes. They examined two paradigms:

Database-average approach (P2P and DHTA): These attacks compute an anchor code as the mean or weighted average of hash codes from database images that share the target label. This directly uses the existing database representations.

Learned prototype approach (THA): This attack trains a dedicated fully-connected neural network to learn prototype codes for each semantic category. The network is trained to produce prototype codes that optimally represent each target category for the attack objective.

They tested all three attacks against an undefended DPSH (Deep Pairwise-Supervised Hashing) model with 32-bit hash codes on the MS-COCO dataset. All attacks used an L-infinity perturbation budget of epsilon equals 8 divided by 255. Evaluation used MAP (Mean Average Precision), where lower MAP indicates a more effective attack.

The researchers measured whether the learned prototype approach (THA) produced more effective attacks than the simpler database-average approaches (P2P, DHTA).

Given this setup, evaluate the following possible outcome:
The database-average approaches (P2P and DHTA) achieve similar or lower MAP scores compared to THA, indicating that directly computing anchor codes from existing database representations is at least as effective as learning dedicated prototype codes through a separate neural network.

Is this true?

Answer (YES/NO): YES